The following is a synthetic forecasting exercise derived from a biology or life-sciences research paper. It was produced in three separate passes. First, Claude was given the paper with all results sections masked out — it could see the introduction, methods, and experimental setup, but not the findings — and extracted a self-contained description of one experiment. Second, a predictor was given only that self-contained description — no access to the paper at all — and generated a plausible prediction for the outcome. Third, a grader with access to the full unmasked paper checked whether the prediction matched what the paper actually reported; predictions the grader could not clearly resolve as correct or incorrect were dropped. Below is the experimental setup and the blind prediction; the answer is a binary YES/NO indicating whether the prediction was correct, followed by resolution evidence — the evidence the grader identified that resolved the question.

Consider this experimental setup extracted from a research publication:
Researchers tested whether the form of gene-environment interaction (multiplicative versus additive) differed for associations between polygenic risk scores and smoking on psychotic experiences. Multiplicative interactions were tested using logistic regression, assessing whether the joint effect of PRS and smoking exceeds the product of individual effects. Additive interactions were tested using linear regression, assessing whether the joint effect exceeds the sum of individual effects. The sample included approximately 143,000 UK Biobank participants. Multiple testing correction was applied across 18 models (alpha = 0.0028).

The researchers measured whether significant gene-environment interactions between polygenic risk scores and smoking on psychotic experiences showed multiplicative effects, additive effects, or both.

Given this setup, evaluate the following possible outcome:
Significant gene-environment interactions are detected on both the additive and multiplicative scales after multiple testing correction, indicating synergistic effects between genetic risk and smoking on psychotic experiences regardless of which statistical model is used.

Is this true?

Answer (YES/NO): NO